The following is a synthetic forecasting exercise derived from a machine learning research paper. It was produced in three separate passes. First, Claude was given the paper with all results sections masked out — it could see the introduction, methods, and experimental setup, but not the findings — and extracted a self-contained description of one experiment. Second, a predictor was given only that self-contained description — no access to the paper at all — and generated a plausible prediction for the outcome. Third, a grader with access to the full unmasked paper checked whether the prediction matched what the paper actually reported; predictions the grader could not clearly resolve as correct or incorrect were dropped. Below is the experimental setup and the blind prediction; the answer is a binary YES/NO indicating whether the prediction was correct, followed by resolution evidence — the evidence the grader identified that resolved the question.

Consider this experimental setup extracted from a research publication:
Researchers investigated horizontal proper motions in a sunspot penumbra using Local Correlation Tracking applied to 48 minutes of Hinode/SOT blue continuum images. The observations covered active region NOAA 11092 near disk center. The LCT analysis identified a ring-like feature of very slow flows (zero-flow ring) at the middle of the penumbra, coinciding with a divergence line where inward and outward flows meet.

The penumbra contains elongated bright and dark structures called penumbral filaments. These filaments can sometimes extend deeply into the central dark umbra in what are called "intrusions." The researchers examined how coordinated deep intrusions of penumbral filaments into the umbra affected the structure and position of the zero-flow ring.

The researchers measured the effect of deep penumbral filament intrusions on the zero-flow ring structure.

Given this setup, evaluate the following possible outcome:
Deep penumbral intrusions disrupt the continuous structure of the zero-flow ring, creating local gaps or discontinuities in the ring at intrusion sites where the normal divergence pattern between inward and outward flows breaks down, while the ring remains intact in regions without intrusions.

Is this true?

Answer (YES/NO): NO